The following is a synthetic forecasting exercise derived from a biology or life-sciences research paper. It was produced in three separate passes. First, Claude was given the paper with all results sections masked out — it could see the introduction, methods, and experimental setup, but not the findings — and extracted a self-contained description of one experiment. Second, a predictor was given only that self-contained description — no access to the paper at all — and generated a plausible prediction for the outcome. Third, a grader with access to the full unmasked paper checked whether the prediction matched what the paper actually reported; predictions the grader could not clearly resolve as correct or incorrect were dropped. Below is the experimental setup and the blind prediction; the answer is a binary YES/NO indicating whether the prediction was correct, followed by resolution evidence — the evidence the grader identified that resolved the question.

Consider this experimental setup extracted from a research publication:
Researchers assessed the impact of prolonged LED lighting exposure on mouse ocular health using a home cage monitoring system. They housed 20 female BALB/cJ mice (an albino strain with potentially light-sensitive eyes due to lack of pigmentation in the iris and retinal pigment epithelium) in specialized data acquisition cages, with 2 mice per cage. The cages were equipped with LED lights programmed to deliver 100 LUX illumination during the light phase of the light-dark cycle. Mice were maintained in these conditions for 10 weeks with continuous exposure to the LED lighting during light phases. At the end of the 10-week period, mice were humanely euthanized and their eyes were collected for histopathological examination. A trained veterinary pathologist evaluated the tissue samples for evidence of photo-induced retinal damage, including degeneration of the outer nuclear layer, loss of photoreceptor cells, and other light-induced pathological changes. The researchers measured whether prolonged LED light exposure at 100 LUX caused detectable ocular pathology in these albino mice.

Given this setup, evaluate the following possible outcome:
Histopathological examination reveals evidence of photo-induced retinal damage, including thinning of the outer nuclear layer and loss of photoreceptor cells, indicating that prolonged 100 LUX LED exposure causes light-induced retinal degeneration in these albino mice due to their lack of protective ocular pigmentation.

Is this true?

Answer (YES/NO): NO